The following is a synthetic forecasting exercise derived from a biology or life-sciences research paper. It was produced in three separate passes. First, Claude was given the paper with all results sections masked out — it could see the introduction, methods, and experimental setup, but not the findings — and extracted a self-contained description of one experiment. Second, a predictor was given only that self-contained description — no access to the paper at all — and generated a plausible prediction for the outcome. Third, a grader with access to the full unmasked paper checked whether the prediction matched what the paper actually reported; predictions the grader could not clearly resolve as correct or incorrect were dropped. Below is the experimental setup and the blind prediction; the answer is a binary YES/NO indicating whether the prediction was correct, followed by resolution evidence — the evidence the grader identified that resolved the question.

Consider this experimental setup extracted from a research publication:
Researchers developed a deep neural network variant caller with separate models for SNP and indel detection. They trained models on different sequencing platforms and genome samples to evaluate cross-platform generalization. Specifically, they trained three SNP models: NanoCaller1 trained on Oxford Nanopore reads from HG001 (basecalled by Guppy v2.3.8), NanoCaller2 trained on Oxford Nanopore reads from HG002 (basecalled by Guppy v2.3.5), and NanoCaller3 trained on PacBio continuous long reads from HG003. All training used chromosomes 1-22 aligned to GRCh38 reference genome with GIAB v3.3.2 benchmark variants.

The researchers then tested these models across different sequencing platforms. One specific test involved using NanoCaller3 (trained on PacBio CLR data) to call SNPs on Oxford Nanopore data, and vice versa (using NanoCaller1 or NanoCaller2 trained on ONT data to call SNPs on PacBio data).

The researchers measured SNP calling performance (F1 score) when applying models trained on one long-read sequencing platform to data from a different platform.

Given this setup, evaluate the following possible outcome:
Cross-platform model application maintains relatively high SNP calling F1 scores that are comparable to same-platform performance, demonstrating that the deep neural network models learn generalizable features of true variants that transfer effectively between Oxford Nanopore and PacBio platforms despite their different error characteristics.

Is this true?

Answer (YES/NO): YES